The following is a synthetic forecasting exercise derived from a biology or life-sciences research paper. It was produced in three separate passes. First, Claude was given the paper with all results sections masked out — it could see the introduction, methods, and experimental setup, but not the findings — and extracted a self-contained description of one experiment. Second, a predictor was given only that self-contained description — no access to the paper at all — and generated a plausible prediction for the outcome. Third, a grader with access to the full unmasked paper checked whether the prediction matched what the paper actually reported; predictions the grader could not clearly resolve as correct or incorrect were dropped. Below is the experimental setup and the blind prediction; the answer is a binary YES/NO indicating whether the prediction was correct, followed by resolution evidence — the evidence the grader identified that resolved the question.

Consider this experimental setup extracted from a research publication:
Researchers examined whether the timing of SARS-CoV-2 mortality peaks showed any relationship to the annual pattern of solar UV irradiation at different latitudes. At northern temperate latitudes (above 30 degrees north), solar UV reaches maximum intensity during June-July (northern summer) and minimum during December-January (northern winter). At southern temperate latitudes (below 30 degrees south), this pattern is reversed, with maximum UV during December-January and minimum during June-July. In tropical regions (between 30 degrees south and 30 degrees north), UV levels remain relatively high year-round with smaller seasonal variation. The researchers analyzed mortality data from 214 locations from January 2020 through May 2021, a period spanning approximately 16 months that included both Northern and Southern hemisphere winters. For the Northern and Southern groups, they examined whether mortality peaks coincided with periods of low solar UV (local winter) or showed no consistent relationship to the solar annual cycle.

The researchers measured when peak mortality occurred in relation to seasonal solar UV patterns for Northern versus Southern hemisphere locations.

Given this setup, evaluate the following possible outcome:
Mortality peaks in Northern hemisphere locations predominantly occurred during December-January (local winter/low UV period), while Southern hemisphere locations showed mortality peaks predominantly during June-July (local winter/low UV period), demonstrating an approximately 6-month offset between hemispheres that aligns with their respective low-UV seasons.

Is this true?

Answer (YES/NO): NO